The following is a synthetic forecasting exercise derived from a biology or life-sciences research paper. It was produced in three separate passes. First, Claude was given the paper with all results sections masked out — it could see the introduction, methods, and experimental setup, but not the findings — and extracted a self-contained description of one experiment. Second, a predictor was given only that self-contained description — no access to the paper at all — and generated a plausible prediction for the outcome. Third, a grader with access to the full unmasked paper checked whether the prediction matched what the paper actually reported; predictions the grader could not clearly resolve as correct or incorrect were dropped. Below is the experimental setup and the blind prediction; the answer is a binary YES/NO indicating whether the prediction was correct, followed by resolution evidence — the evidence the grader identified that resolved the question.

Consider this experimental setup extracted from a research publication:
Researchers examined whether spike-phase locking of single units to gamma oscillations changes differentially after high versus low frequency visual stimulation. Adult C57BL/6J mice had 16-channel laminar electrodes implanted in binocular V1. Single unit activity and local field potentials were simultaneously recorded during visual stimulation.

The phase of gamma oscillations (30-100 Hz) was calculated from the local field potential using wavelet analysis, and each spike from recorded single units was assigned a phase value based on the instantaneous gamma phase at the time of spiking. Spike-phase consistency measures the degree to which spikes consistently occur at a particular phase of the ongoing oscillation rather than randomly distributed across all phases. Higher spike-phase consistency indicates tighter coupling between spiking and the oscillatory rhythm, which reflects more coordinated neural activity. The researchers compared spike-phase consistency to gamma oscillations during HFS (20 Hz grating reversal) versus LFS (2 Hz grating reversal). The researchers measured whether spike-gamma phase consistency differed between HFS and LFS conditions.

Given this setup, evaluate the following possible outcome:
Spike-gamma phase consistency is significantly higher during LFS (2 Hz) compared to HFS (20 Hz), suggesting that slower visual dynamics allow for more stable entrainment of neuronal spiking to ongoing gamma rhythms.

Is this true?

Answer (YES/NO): NO